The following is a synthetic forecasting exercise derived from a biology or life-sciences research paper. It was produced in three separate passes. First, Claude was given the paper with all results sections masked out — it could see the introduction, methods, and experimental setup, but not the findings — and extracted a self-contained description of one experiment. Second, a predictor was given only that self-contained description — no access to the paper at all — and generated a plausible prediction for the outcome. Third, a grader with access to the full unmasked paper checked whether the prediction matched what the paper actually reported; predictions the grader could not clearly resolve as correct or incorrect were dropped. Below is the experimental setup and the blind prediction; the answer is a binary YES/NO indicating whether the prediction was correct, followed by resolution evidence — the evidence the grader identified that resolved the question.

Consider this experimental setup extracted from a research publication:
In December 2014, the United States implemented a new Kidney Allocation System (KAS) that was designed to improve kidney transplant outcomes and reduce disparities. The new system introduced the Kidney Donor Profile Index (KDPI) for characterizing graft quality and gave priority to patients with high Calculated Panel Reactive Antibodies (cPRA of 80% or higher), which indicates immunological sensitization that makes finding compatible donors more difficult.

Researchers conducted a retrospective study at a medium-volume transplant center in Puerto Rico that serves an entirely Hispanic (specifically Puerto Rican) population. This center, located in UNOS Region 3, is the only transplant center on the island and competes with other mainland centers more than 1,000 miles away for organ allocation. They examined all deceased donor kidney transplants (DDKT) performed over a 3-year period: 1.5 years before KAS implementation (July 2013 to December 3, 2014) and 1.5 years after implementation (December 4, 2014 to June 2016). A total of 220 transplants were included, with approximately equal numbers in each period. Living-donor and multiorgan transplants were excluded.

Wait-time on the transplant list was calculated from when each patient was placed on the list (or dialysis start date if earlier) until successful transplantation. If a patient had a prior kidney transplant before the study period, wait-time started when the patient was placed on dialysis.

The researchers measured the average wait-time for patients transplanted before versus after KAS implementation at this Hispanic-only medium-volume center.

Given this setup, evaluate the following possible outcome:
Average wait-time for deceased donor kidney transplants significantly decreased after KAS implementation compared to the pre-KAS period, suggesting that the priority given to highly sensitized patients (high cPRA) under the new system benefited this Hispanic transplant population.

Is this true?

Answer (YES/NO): NO